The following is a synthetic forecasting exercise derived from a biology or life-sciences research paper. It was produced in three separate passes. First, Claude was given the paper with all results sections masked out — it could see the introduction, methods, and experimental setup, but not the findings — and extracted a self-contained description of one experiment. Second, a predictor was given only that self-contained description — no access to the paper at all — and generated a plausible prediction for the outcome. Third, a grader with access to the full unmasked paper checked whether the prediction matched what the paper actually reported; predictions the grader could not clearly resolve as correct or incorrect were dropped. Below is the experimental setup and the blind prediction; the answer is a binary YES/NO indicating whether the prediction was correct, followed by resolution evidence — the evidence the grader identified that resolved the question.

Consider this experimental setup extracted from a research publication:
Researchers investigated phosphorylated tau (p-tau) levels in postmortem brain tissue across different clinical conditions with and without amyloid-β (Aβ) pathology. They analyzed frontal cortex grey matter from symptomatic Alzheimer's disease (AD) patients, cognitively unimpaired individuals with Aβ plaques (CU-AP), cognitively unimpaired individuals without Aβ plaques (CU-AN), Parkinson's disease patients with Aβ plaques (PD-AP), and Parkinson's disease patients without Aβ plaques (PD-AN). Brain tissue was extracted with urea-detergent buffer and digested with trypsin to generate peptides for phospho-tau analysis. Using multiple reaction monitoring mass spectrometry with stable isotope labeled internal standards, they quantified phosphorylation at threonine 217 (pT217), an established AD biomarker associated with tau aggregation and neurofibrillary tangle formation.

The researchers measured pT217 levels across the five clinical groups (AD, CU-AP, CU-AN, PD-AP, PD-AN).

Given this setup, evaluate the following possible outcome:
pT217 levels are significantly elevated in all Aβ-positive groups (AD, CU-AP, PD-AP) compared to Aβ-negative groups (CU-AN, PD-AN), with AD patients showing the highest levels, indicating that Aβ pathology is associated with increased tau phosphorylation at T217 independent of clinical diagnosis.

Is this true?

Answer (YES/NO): NO